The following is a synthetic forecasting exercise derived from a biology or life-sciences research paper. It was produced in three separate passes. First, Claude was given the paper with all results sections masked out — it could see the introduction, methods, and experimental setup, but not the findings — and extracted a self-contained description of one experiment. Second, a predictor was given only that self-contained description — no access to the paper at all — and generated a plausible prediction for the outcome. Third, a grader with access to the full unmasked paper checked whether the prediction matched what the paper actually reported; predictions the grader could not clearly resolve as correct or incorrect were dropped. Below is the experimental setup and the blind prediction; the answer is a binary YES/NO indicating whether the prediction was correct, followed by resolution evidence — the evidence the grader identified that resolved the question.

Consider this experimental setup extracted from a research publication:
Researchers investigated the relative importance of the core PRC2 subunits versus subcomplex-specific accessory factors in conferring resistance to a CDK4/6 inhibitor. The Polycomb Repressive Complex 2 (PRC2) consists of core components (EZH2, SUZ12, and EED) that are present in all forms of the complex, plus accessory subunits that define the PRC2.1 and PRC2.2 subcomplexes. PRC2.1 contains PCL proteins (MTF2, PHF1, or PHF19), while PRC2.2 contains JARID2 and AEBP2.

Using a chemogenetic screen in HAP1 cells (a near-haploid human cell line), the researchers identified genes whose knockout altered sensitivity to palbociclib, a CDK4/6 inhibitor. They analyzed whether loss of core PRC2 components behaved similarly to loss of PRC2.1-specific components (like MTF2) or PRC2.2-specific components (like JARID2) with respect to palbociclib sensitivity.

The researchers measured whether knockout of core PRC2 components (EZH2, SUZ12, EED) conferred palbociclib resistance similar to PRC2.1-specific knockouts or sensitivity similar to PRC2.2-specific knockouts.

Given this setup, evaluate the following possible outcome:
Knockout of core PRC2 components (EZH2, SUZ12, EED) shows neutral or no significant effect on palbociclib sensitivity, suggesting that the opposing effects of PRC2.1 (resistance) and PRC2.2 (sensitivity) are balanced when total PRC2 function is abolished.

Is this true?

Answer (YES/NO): NO